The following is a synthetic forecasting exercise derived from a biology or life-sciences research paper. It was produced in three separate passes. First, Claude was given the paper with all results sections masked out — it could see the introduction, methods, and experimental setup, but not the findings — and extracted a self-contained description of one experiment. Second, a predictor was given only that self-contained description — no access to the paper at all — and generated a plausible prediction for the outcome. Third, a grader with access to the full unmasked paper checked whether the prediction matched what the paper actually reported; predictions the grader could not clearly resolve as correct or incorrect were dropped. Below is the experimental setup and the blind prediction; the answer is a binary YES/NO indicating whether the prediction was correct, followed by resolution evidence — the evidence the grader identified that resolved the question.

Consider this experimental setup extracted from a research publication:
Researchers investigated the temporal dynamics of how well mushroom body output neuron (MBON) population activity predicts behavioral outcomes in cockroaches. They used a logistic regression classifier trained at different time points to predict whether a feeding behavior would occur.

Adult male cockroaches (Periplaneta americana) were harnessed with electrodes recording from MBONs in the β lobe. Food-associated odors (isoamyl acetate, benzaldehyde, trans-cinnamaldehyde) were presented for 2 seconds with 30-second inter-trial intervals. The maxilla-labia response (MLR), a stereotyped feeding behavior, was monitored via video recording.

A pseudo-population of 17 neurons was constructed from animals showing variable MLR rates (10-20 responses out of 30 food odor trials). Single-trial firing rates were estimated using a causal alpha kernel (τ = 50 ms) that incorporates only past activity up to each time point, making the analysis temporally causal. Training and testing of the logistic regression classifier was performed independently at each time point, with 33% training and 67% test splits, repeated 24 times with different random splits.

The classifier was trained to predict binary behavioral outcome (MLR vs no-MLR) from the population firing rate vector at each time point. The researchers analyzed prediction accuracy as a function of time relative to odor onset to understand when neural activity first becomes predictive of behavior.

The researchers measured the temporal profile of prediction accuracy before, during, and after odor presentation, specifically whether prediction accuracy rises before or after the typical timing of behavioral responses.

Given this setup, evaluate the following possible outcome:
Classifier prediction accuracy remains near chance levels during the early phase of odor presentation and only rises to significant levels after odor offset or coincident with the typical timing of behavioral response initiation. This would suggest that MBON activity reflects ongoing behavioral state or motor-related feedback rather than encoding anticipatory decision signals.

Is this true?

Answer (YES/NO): NO